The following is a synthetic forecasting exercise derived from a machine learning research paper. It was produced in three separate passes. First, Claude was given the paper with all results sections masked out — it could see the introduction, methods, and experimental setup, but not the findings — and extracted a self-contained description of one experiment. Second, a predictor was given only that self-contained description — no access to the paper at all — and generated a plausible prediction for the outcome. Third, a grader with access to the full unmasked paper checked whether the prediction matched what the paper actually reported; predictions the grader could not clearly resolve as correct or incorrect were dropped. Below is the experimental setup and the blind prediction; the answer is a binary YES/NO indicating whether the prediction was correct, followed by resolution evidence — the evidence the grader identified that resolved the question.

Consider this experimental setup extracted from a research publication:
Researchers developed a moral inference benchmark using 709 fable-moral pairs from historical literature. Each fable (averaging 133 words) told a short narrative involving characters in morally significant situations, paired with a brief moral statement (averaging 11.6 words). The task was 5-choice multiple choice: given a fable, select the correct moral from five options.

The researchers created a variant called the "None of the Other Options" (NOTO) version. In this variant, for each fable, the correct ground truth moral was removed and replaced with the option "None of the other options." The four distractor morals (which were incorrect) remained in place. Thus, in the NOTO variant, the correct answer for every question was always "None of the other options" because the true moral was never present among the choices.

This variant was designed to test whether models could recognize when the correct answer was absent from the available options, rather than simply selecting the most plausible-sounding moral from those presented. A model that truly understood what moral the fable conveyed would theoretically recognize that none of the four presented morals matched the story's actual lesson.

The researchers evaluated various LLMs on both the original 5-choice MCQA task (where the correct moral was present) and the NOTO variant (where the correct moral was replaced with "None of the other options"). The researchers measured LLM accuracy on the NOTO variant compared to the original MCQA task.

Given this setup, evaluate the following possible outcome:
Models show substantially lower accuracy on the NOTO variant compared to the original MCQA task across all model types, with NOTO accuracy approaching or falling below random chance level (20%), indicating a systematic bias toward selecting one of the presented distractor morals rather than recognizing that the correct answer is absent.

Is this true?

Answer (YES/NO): YES